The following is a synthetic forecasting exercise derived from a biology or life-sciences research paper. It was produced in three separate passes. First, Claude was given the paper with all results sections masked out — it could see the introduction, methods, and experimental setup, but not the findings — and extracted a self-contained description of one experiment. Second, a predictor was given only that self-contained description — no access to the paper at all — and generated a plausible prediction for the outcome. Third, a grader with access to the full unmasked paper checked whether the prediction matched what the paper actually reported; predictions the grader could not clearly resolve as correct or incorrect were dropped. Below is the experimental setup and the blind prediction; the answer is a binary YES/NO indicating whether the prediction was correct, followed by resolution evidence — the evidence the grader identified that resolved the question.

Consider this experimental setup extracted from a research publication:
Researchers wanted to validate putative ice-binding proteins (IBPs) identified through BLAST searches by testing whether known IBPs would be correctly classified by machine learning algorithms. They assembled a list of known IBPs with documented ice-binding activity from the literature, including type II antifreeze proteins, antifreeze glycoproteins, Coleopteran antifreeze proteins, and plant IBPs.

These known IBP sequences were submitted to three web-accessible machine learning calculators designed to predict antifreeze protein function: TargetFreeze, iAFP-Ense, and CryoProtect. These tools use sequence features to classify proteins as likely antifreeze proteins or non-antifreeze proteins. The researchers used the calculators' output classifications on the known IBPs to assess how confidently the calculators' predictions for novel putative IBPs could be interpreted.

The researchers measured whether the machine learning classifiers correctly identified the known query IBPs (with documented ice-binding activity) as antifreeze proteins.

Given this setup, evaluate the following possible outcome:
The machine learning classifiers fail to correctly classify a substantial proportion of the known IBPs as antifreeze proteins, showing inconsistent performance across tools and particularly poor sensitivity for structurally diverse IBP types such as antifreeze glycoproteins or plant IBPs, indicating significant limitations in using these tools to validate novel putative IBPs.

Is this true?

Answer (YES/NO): NO